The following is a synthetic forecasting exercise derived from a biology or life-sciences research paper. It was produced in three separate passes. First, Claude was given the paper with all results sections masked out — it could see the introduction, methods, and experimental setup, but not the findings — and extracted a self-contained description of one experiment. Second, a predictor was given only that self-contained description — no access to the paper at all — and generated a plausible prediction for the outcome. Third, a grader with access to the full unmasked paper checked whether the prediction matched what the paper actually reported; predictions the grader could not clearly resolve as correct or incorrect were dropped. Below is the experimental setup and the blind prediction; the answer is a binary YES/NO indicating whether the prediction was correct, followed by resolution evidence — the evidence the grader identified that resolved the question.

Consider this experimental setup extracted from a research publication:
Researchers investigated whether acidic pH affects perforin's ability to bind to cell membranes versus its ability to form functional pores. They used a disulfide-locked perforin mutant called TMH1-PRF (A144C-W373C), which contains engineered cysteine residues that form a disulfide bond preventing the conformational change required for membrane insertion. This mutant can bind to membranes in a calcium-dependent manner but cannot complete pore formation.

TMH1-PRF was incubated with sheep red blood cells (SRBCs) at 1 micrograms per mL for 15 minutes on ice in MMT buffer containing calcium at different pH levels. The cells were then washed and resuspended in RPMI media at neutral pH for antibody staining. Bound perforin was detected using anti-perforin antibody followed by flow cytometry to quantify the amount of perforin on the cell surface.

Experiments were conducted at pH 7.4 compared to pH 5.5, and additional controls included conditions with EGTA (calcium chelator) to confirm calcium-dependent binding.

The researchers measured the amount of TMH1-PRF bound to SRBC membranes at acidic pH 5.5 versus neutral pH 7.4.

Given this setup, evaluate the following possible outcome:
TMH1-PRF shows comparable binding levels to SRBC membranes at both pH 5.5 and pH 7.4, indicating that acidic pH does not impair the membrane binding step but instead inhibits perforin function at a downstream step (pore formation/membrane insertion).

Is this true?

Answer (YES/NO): YES